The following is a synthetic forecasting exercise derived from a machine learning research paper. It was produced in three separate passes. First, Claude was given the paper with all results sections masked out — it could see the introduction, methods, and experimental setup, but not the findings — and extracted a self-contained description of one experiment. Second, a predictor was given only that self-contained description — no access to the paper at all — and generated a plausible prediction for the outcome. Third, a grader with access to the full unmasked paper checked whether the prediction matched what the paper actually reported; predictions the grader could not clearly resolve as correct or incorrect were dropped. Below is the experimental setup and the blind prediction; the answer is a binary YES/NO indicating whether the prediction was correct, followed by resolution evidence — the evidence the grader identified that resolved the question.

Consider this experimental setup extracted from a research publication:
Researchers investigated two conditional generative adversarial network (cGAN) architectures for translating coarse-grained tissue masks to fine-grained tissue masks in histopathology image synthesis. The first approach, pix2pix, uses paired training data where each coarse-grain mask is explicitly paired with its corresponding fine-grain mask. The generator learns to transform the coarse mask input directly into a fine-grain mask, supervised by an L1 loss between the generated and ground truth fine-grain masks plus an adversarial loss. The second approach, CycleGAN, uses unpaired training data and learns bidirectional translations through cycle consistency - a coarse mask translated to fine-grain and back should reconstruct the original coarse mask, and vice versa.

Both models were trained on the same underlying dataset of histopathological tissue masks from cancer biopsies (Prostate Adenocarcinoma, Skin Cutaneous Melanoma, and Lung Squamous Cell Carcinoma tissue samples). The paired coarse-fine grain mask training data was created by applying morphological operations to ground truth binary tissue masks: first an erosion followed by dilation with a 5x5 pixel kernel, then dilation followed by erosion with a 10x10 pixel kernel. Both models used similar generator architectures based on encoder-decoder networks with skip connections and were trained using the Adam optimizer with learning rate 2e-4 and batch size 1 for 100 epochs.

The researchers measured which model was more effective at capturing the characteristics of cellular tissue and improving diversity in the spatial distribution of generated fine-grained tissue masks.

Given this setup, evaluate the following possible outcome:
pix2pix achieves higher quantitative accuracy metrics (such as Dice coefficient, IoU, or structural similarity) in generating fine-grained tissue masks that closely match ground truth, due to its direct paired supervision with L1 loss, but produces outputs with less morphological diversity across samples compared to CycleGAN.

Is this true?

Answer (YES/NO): NO